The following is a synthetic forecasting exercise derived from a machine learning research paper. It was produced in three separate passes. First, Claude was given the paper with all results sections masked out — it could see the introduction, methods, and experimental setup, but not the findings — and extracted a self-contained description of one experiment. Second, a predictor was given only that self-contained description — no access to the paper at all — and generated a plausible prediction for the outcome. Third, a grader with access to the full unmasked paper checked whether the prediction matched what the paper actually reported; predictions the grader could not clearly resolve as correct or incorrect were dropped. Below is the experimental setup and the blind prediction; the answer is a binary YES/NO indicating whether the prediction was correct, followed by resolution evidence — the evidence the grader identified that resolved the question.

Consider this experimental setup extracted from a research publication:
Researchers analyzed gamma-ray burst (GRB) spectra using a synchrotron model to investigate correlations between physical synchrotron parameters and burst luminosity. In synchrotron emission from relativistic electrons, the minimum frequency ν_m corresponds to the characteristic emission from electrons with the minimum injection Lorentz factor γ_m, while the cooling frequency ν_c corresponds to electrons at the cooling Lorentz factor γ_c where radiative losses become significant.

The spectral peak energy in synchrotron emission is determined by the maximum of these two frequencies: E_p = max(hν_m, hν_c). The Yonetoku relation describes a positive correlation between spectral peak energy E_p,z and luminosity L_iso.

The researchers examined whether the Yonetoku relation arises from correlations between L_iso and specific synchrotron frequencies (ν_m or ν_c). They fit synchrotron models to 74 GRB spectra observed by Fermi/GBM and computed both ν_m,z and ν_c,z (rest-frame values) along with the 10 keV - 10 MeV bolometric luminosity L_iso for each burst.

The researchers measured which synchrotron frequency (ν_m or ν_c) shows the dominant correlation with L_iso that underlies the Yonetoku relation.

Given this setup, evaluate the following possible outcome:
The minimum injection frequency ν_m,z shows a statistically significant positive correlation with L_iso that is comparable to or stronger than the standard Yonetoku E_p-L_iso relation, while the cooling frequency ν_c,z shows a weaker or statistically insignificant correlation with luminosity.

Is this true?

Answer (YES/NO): NO